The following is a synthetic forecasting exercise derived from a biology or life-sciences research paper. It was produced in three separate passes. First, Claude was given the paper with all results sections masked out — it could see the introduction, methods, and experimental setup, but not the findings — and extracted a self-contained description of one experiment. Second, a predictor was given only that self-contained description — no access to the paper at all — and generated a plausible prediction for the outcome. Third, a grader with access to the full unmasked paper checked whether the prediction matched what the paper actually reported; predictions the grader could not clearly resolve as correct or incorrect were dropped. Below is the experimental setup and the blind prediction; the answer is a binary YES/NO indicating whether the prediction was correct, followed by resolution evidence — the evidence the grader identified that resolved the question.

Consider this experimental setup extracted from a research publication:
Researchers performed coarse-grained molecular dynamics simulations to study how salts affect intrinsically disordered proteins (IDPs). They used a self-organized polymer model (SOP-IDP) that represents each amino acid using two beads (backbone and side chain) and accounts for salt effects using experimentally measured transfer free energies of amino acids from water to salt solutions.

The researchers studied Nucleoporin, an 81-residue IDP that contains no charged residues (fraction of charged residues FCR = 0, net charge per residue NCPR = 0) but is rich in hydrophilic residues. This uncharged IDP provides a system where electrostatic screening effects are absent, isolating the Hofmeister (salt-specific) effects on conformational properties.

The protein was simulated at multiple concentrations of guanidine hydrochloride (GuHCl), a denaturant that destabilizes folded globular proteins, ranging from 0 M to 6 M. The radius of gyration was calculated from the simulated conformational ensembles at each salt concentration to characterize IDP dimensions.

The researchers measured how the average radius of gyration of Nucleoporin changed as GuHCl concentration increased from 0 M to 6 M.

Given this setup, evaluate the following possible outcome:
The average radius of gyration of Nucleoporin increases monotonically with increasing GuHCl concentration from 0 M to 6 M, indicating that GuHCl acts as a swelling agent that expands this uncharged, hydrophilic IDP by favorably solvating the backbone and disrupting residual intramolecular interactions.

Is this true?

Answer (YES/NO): YES